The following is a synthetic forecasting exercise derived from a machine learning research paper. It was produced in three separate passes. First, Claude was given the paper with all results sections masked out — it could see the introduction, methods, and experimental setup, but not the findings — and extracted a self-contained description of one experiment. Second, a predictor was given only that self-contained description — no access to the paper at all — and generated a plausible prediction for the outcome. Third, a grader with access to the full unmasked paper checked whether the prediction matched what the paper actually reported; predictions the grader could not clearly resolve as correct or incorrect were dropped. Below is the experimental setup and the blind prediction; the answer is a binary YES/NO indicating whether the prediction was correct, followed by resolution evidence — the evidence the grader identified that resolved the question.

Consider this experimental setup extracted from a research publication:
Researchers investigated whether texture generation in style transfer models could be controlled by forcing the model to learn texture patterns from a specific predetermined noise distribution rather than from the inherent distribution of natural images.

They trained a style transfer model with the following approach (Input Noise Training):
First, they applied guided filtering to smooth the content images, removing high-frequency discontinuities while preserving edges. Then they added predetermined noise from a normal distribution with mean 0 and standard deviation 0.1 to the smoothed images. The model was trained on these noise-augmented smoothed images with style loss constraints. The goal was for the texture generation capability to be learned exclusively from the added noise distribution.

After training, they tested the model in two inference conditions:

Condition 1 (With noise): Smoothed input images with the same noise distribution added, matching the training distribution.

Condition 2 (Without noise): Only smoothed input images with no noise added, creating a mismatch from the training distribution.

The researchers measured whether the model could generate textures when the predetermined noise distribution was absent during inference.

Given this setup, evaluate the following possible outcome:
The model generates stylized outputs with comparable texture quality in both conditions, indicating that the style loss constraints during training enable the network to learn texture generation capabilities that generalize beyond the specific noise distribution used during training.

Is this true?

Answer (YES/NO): NO